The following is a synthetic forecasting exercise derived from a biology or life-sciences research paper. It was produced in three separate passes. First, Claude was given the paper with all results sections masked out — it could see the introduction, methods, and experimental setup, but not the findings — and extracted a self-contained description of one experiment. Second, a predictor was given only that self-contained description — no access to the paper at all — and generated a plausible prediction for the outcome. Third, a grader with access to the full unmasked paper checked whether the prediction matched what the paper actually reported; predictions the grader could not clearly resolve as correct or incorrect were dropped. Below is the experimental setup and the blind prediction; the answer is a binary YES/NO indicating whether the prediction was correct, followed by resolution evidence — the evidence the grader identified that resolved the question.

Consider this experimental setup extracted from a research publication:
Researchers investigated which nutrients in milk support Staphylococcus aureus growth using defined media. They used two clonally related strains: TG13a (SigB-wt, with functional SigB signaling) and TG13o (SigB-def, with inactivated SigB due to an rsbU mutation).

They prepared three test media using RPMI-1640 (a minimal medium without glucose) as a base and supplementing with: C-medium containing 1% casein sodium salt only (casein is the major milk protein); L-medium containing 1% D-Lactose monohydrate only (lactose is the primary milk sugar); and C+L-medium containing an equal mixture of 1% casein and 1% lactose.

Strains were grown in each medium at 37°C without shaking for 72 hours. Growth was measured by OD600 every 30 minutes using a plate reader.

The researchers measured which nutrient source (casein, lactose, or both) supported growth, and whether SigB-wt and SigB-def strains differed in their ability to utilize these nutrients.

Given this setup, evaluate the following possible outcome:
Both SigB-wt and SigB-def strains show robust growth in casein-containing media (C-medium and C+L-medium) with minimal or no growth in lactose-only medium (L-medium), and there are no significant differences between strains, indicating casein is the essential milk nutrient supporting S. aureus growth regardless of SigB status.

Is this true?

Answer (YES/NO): NO